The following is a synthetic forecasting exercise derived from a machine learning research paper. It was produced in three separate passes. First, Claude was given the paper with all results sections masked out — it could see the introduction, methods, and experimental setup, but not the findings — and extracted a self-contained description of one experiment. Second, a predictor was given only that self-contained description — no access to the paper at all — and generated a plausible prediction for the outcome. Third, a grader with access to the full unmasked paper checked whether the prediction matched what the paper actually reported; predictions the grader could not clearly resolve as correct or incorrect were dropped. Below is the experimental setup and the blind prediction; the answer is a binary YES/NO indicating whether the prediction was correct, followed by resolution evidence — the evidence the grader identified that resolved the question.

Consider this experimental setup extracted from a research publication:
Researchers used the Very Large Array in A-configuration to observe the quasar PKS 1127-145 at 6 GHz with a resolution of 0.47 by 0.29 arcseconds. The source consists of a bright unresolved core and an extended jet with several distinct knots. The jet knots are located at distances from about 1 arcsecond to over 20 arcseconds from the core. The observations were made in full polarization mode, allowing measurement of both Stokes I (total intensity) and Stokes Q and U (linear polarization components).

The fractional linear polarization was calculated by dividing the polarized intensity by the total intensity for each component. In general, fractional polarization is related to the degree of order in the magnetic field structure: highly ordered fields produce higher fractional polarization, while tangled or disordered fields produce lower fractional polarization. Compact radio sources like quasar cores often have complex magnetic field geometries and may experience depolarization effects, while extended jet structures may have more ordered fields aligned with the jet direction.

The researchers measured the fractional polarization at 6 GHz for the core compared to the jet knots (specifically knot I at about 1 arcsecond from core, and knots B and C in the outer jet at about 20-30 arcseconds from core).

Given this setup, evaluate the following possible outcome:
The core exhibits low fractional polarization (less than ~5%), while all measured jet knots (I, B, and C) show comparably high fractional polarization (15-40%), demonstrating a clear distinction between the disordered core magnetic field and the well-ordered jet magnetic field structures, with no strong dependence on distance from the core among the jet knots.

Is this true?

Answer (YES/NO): NO